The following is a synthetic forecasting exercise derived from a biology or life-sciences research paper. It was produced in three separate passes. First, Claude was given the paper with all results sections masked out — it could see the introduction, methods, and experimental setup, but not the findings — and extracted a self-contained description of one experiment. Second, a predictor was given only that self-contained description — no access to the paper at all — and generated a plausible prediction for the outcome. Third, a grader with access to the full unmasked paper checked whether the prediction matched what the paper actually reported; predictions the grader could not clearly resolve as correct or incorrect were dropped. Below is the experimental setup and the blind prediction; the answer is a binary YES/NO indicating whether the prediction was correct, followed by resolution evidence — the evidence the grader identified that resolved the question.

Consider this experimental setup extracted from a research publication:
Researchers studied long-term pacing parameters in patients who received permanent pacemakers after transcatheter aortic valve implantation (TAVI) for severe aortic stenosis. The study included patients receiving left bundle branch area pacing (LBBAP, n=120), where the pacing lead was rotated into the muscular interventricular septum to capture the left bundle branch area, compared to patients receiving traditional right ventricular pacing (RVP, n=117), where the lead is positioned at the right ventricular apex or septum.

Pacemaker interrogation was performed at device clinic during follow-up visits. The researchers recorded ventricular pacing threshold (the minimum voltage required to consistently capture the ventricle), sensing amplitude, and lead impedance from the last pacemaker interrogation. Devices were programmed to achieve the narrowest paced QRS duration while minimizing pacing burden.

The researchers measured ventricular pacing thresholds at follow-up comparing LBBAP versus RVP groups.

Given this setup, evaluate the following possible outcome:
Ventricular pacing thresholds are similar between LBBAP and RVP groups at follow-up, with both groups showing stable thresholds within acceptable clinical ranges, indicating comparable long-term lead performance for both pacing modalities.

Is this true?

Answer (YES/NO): NO